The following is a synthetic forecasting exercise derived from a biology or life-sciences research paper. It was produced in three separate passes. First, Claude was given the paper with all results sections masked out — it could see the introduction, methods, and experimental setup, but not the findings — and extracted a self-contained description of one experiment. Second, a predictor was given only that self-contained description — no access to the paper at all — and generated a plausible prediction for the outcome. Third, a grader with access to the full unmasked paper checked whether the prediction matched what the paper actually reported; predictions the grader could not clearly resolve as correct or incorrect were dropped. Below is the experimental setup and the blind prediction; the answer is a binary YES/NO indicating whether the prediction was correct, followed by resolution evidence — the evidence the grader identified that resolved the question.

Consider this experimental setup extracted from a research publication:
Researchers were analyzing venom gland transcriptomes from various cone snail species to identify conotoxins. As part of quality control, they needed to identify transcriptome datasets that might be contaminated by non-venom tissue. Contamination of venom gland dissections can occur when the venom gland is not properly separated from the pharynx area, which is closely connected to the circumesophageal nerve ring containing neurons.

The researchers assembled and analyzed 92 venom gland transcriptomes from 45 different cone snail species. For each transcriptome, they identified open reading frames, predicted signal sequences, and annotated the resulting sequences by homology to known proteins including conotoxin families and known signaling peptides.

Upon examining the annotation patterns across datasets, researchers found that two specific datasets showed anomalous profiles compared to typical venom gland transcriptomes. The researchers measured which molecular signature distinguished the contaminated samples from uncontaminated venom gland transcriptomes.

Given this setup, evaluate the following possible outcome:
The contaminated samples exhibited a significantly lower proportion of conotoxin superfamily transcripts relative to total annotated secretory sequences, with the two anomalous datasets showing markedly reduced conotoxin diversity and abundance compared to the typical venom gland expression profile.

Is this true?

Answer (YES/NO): NO